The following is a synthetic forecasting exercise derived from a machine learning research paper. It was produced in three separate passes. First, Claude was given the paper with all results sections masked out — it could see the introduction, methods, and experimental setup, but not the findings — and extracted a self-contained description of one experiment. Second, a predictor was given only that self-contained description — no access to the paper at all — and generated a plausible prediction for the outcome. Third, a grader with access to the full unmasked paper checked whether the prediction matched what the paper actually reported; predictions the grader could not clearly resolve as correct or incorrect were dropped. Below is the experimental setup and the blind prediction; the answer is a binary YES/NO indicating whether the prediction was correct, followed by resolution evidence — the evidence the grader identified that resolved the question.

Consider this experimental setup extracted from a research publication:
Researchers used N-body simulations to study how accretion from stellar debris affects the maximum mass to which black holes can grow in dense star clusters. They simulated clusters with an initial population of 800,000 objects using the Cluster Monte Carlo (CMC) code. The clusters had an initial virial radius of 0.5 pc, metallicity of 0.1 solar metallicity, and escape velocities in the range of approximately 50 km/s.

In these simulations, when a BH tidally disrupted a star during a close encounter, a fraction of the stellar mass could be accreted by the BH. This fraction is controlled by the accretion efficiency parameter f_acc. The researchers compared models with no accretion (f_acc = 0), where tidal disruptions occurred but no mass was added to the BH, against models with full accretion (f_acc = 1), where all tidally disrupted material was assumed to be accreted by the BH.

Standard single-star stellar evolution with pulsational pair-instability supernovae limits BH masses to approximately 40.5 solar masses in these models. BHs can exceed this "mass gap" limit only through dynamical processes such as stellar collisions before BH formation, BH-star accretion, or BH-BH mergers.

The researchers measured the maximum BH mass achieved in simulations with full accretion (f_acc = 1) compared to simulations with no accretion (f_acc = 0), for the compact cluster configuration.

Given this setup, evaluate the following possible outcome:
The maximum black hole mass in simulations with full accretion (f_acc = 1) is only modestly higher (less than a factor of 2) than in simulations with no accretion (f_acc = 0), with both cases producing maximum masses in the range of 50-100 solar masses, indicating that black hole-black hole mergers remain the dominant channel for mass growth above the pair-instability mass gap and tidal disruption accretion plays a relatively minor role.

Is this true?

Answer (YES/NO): NO